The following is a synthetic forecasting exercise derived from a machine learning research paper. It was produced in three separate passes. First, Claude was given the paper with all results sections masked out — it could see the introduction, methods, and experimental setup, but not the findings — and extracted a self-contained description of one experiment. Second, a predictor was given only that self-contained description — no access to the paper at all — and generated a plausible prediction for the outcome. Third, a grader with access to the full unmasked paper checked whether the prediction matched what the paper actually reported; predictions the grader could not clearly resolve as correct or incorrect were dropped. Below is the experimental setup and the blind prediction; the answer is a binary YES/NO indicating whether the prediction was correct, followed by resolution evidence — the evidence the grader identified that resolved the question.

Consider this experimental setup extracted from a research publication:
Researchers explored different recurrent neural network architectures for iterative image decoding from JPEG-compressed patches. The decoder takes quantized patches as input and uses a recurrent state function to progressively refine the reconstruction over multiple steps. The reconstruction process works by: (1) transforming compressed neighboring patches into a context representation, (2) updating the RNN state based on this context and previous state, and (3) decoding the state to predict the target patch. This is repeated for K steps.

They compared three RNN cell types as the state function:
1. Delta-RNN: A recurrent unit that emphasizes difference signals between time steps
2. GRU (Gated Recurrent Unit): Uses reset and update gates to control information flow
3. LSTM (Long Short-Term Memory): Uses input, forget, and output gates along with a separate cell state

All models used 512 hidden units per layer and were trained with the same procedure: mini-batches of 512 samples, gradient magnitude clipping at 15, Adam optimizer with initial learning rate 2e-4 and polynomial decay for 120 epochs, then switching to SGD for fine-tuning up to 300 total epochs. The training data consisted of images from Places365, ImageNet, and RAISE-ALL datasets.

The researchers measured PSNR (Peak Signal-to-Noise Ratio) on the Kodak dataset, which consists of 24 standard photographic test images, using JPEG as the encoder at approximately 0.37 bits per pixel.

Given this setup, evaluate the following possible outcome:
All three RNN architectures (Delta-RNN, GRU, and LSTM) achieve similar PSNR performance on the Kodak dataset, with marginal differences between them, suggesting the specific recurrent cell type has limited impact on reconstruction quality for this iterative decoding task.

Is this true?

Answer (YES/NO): YES